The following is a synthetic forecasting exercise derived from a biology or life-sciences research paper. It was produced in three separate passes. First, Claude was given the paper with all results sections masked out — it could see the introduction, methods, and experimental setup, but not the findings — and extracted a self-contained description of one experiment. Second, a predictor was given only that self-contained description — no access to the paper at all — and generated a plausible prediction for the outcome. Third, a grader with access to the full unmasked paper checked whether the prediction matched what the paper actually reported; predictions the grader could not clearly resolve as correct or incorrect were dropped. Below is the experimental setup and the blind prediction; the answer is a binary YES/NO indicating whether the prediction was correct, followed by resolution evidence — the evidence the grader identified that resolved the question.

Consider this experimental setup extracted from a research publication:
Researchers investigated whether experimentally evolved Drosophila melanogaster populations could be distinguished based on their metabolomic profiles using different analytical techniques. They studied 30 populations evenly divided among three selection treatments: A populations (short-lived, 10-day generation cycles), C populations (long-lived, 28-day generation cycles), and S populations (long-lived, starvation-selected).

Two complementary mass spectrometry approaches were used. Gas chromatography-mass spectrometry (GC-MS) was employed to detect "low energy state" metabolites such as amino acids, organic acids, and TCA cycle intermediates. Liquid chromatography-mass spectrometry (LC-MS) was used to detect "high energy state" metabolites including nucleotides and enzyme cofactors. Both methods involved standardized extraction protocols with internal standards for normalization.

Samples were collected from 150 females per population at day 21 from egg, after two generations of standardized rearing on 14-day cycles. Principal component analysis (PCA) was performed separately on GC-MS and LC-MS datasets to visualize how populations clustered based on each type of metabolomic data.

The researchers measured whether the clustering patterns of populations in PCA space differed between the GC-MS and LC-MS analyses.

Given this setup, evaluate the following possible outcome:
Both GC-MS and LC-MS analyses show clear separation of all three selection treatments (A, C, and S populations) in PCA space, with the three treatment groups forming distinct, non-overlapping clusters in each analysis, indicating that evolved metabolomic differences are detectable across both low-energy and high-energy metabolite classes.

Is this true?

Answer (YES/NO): NO